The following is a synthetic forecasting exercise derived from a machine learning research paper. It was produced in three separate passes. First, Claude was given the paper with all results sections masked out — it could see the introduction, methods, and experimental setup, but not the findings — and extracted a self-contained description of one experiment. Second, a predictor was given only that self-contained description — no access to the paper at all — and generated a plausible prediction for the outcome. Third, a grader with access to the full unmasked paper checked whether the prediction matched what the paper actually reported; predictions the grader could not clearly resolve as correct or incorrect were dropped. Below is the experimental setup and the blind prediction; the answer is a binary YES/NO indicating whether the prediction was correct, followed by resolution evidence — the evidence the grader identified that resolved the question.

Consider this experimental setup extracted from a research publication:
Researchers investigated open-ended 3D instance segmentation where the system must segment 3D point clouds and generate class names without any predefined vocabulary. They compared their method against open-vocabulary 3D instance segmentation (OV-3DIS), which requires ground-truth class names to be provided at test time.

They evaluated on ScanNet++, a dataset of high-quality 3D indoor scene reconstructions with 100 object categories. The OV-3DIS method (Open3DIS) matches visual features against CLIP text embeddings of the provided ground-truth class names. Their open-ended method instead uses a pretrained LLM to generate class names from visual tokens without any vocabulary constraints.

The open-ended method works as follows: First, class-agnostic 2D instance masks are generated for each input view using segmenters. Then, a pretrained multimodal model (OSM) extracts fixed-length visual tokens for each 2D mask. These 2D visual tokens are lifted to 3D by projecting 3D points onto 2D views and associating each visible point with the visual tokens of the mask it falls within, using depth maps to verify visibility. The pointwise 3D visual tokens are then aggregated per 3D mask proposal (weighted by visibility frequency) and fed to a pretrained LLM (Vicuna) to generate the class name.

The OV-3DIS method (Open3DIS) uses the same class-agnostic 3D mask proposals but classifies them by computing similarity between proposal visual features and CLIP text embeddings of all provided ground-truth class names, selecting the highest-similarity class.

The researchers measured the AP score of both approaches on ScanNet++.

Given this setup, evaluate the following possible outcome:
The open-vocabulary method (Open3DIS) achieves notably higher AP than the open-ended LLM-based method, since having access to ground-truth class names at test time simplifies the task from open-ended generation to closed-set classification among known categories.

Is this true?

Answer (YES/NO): NO